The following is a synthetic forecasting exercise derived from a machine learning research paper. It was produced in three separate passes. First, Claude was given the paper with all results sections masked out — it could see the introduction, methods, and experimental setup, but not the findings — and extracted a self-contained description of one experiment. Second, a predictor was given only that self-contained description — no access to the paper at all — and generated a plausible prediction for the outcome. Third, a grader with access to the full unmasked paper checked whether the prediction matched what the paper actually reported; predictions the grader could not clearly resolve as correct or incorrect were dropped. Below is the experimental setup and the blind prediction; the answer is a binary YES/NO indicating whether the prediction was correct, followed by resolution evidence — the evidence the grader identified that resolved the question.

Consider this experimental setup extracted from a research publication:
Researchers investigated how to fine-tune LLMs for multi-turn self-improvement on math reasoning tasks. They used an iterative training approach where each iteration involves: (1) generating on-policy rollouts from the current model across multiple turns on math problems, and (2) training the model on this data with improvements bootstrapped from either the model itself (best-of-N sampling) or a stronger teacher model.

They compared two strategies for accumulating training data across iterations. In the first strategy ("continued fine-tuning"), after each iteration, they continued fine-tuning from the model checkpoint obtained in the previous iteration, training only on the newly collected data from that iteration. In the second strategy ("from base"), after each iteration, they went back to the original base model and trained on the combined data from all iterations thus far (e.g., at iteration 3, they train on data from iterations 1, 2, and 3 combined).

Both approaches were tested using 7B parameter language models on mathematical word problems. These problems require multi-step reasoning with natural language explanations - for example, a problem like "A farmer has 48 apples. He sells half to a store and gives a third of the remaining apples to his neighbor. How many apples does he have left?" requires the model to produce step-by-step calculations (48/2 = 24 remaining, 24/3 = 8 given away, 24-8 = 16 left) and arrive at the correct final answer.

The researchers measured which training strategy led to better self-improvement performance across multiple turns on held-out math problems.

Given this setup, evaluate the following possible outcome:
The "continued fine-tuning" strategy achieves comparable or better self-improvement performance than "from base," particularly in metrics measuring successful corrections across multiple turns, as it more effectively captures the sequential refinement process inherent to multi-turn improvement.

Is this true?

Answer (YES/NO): NO